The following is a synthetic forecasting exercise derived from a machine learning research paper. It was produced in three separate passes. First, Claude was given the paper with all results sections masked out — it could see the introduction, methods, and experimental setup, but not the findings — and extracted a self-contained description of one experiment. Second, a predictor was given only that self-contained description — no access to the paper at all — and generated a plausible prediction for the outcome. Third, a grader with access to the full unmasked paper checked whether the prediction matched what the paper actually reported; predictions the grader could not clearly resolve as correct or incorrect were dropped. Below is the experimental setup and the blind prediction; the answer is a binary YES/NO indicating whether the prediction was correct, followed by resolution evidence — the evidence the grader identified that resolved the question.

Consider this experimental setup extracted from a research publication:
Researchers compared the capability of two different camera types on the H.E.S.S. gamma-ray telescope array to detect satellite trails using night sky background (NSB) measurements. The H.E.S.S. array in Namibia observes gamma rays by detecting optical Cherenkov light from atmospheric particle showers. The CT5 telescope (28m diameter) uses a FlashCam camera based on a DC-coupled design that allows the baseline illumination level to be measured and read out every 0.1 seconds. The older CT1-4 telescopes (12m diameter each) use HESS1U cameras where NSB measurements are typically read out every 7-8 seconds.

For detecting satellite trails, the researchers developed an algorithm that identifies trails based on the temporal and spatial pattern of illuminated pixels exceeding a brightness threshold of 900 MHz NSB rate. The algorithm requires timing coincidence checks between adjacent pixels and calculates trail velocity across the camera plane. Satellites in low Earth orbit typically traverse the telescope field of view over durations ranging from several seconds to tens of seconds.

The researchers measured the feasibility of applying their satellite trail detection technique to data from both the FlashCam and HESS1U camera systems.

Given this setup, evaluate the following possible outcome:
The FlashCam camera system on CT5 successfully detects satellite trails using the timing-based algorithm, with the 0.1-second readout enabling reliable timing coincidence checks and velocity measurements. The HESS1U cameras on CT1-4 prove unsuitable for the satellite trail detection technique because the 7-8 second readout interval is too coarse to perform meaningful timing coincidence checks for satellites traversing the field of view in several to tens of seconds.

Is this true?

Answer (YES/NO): YES